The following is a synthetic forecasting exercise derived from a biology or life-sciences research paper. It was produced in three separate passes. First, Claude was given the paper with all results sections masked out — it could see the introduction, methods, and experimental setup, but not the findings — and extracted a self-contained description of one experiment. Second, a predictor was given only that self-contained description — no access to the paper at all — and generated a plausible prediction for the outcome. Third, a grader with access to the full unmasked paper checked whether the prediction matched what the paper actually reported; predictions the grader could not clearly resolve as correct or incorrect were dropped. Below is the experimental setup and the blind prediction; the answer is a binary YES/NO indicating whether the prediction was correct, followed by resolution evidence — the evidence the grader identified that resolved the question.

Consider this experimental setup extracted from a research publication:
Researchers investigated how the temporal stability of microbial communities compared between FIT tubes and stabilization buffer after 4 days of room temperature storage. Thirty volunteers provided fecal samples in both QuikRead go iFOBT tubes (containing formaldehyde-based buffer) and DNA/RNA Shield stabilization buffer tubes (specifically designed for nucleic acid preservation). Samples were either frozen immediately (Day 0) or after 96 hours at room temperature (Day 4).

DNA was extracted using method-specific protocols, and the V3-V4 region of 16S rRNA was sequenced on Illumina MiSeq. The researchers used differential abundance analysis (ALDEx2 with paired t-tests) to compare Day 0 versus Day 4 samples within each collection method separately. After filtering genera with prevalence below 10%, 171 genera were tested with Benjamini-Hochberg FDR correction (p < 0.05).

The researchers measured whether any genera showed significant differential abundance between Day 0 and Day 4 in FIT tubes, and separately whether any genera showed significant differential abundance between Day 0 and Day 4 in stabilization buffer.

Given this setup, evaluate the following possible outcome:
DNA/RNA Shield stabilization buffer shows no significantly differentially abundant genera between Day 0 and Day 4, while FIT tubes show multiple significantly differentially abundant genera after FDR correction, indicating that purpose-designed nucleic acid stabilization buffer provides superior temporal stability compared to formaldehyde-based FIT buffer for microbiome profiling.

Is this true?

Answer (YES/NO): NO